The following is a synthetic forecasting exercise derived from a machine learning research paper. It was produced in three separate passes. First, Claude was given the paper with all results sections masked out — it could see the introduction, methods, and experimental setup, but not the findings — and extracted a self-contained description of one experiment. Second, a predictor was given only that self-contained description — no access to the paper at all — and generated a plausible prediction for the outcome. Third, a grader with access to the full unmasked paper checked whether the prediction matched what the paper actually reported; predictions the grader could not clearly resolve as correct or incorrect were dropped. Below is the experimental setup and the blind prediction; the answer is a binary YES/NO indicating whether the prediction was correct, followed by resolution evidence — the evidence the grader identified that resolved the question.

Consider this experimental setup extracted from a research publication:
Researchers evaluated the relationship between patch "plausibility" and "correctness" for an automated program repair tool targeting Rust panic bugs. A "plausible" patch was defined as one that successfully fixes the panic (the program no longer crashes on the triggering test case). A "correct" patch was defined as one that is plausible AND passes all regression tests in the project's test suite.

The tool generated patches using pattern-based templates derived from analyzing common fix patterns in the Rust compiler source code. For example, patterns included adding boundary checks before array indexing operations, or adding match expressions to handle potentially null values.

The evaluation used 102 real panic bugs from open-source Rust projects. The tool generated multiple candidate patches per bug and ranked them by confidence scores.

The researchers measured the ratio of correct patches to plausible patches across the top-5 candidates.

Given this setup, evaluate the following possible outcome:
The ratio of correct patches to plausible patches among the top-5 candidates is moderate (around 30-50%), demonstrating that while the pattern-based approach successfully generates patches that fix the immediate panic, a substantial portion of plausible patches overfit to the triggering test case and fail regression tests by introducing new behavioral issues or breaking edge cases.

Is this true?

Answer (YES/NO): NO